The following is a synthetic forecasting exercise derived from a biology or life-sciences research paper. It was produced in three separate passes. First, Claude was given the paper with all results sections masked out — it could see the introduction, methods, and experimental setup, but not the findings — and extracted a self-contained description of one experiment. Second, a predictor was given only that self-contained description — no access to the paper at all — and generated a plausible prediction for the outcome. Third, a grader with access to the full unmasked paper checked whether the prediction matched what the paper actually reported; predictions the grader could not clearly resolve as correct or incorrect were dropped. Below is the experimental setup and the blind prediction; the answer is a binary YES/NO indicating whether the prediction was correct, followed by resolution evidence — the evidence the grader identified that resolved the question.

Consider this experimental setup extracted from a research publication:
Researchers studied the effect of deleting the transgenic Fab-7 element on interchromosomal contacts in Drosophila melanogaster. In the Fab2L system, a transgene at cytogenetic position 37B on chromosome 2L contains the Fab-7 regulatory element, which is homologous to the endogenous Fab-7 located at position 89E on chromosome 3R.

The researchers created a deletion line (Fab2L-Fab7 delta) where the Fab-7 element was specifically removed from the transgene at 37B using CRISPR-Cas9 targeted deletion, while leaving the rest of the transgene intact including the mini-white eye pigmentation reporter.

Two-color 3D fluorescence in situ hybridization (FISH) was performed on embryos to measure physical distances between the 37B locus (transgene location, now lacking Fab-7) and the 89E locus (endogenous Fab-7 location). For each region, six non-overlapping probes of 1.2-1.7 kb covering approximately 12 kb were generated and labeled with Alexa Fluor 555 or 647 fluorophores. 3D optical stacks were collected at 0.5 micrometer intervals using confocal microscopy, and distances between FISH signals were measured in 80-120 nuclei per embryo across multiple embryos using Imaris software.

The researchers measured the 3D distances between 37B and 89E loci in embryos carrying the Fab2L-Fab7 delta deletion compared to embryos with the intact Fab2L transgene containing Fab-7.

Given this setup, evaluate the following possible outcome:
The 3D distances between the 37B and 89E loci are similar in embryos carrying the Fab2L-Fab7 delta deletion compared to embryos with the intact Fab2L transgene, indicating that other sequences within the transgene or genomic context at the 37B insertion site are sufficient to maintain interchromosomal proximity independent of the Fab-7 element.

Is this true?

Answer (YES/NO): NO